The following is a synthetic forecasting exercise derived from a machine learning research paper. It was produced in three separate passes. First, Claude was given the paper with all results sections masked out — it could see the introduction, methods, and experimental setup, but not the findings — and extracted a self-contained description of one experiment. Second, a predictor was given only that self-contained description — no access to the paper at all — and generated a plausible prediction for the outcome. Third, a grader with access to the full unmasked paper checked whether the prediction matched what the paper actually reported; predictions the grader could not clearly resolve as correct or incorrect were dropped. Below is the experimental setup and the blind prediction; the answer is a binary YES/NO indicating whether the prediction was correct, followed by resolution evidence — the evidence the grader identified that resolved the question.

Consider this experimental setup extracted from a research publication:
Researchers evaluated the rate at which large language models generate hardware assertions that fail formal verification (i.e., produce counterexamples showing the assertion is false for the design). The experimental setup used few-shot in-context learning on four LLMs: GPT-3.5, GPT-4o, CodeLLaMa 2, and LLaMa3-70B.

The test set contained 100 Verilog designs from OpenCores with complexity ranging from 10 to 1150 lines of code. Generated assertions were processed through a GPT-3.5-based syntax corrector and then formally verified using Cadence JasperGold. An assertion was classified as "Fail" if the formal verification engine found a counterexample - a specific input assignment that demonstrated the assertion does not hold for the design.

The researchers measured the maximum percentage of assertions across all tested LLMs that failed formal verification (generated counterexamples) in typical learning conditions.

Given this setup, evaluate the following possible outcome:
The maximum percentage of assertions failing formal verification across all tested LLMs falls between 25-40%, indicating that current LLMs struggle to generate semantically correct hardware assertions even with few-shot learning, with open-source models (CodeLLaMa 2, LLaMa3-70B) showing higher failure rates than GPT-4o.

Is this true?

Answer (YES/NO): NO